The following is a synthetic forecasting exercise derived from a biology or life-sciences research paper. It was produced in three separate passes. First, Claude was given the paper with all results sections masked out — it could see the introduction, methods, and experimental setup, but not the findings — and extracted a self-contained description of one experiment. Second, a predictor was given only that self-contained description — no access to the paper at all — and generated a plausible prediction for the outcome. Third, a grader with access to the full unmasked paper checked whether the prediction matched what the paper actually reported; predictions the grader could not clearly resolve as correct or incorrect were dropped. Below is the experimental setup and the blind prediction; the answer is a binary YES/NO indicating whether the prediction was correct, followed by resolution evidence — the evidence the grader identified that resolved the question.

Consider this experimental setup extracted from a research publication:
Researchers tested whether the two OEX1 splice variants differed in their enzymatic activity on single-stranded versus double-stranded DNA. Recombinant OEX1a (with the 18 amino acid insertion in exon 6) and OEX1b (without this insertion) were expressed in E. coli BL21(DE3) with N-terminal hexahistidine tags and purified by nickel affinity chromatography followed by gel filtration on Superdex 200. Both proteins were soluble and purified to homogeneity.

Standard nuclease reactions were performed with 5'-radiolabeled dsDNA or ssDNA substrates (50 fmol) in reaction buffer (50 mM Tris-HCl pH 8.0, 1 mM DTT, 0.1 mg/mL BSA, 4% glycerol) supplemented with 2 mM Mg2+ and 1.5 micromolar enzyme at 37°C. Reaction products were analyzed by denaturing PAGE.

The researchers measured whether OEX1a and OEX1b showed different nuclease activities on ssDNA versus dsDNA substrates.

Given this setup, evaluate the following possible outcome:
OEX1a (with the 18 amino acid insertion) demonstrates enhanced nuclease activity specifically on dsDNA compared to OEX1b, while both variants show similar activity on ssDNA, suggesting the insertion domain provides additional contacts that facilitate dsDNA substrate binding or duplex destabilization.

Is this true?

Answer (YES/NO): NO